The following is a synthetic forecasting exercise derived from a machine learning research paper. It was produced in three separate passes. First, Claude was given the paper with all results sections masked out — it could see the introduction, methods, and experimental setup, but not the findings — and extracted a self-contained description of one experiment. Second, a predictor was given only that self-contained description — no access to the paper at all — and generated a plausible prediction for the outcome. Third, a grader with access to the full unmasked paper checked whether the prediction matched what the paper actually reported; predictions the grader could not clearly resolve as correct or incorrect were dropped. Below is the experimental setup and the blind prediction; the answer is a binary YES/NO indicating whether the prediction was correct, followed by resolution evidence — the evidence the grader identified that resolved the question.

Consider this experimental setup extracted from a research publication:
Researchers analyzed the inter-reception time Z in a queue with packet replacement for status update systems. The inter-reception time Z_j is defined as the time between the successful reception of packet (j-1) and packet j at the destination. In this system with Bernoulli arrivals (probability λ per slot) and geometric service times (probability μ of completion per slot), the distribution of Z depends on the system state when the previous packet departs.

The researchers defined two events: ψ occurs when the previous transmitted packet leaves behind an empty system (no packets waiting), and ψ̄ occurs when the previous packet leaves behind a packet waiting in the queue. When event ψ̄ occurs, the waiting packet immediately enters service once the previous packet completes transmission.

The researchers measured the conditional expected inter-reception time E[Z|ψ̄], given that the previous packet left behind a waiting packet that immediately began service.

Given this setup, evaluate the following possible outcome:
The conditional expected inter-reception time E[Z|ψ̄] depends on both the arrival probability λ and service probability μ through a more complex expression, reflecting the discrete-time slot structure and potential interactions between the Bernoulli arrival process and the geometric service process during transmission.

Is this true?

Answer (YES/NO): NO